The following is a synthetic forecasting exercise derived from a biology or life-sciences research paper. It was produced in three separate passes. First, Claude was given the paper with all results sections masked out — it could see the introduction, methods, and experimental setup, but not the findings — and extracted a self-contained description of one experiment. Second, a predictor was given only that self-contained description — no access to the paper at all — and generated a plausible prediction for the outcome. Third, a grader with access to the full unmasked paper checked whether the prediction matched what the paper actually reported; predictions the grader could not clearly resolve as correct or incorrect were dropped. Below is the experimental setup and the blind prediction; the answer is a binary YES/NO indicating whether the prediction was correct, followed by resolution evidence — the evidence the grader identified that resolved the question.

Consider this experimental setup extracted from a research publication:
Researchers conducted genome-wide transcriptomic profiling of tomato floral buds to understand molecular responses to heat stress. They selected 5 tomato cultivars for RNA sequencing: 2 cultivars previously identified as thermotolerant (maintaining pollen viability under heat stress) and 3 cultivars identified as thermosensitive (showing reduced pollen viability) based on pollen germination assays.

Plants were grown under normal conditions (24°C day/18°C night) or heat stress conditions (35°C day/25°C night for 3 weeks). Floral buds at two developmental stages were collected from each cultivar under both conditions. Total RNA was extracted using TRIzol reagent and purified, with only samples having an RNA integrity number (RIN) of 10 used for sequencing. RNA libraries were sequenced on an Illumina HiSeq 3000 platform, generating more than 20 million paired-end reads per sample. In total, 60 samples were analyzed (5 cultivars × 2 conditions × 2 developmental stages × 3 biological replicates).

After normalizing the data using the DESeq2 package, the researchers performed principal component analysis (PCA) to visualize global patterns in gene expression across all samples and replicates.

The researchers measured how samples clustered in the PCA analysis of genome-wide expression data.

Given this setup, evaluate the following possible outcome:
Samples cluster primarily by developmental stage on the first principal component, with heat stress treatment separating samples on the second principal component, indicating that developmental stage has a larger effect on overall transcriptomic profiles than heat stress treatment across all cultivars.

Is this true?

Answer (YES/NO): YES